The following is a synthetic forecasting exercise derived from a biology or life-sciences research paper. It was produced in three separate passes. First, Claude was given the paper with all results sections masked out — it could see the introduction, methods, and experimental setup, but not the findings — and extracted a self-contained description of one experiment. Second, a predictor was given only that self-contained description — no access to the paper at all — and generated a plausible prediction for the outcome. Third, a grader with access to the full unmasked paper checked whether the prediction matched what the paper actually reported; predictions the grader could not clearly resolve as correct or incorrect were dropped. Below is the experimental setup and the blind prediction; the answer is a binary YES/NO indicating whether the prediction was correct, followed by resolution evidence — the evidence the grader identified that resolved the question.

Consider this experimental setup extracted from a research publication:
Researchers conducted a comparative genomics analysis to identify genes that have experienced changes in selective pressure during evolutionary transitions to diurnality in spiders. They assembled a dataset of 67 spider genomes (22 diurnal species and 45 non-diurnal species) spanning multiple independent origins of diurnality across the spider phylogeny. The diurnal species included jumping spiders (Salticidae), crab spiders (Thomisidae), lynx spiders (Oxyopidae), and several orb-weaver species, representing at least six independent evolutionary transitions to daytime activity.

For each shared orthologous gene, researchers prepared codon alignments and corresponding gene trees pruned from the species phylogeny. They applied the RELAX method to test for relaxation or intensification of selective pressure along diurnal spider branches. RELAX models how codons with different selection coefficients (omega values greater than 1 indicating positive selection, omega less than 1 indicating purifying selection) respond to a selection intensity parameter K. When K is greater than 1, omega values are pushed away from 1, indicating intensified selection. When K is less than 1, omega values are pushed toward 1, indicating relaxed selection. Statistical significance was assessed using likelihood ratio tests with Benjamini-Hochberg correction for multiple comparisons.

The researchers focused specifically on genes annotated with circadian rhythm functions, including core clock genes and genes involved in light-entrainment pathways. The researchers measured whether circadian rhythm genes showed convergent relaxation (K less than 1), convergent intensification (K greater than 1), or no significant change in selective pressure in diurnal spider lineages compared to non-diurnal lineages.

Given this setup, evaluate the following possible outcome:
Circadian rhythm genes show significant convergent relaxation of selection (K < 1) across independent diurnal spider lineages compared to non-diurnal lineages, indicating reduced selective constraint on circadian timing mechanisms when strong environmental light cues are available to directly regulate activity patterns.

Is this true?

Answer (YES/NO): NO